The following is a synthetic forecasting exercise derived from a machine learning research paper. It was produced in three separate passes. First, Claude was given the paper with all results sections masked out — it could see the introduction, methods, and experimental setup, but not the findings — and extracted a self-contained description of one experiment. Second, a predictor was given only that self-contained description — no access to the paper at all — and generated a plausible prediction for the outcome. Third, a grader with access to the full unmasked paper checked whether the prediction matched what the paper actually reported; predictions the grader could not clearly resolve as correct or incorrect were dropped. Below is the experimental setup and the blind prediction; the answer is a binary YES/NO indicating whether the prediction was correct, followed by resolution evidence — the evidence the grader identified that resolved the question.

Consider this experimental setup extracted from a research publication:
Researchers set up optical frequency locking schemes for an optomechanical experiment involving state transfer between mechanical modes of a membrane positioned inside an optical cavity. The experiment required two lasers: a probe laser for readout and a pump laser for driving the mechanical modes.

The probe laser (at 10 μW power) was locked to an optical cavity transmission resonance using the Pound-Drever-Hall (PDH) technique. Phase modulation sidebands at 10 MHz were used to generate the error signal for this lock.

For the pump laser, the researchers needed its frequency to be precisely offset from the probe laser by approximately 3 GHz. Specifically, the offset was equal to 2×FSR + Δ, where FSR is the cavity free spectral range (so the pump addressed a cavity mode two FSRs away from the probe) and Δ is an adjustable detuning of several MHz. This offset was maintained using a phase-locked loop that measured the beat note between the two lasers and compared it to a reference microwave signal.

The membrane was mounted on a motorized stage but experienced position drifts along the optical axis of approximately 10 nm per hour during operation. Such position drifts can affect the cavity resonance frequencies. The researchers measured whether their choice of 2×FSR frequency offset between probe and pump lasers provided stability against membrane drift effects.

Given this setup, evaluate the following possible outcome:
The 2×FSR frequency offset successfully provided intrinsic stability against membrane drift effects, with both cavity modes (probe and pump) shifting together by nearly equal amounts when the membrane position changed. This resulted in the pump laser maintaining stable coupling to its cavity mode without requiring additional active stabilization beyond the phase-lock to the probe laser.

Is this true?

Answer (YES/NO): NO